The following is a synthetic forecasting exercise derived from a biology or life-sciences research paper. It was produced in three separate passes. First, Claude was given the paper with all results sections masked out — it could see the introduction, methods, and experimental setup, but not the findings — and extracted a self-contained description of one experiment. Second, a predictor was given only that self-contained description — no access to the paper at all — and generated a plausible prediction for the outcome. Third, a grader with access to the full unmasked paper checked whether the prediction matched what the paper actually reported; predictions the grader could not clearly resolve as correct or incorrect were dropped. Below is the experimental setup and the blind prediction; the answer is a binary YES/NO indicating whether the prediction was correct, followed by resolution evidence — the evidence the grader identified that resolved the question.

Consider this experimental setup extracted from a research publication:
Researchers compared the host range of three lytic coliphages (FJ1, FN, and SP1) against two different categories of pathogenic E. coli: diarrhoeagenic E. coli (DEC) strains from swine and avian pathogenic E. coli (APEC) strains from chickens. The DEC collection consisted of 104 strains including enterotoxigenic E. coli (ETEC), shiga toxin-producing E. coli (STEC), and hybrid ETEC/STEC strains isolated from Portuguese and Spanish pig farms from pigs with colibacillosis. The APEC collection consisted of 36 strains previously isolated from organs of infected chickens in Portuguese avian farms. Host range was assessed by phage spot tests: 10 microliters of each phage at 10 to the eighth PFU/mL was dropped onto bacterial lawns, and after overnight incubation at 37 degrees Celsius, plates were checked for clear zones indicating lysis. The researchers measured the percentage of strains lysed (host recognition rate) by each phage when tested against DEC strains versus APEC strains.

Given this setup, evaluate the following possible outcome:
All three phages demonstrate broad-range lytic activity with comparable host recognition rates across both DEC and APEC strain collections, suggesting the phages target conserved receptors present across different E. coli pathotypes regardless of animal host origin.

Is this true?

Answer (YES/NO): NO